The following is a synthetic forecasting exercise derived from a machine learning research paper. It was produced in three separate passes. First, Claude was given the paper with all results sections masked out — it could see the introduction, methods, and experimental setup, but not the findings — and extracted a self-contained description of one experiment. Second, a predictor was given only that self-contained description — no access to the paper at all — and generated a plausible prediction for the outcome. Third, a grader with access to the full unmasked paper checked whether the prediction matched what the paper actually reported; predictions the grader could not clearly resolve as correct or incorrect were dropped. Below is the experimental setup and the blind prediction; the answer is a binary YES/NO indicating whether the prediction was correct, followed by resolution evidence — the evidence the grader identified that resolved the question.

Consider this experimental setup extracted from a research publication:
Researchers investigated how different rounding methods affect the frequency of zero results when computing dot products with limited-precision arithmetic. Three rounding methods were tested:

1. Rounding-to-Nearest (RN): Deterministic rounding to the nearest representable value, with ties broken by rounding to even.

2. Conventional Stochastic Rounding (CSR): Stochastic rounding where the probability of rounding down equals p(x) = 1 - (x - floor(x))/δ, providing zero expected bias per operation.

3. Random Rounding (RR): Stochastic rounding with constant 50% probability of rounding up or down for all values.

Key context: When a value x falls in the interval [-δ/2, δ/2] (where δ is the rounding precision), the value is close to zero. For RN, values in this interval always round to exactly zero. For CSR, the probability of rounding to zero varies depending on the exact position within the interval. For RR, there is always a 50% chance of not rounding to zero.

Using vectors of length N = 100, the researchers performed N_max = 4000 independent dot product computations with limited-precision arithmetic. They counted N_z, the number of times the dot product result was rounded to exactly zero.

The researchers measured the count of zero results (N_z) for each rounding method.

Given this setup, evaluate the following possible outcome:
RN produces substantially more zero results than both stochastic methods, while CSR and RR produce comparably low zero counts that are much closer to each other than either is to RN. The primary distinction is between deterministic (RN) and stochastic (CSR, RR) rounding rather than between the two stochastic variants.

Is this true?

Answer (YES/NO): NO